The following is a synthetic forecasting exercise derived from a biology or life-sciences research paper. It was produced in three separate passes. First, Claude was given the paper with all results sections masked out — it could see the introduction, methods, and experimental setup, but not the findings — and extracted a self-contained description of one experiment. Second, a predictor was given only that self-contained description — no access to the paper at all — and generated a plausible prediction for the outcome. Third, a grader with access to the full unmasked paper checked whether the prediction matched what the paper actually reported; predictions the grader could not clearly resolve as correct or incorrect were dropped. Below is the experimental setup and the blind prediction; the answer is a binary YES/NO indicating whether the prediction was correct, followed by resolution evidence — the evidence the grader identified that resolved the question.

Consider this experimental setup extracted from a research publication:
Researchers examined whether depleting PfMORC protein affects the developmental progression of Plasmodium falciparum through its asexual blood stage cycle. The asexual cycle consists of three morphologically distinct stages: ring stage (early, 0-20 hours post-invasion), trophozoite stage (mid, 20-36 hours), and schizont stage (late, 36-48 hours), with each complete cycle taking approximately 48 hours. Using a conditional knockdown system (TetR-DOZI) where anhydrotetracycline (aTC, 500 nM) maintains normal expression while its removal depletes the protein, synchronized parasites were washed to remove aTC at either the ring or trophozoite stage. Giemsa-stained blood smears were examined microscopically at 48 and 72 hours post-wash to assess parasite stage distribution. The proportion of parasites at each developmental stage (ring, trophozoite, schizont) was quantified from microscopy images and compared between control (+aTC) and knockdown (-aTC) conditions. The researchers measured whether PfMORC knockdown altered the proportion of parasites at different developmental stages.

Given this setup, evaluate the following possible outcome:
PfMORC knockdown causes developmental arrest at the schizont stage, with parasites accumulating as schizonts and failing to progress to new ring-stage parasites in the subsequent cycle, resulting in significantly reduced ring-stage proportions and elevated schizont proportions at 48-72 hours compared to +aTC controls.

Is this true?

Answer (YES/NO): NO